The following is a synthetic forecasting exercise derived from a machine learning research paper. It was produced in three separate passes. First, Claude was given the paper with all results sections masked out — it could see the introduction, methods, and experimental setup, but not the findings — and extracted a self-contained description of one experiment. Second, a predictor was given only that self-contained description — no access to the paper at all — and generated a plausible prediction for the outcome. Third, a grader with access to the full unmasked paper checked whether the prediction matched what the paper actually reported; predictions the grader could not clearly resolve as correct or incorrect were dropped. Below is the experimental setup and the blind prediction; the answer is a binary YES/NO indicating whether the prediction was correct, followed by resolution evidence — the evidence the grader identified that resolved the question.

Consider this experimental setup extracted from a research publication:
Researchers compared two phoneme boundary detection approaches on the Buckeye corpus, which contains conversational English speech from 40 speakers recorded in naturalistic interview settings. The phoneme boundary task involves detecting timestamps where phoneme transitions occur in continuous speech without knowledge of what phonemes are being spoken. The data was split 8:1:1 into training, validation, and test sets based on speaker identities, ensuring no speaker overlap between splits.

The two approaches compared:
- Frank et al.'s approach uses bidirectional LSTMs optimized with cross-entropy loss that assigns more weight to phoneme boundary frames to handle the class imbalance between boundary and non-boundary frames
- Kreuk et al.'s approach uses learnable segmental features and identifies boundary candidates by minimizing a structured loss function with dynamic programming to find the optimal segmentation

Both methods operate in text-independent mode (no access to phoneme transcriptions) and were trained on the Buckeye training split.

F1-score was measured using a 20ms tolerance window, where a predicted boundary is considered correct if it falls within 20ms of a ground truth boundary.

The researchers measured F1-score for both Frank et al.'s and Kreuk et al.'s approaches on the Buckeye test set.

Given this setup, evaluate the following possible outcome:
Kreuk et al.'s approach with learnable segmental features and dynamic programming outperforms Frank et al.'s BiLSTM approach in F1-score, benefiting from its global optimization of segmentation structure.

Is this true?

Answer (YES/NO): YES